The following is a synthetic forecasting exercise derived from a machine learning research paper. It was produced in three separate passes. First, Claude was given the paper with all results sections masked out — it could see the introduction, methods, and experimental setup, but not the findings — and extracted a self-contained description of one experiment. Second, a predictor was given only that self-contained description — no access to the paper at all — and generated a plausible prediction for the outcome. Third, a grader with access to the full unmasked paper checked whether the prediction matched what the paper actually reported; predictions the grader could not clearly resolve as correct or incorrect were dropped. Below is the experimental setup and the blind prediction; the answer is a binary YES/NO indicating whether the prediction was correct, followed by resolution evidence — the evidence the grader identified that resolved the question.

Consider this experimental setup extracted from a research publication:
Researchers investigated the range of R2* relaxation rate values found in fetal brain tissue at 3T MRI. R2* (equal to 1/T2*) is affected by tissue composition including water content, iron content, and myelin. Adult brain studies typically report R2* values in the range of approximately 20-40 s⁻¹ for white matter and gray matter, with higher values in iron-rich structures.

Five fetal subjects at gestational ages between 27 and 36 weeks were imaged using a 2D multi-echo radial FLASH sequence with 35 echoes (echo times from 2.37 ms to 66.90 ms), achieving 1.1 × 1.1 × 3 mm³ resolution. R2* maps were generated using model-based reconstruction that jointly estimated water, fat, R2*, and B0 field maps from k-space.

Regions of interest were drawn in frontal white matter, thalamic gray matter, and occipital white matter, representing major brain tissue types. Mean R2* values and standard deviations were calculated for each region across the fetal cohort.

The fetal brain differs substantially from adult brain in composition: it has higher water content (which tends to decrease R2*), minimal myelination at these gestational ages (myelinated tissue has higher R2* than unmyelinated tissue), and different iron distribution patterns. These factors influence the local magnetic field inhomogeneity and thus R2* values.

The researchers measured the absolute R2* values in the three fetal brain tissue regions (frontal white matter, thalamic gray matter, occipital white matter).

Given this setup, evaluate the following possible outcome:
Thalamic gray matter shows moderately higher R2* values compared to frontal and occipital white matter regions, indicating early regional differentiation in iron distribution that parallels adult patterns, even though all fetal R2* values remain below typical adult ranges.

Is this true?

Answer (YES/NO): YES